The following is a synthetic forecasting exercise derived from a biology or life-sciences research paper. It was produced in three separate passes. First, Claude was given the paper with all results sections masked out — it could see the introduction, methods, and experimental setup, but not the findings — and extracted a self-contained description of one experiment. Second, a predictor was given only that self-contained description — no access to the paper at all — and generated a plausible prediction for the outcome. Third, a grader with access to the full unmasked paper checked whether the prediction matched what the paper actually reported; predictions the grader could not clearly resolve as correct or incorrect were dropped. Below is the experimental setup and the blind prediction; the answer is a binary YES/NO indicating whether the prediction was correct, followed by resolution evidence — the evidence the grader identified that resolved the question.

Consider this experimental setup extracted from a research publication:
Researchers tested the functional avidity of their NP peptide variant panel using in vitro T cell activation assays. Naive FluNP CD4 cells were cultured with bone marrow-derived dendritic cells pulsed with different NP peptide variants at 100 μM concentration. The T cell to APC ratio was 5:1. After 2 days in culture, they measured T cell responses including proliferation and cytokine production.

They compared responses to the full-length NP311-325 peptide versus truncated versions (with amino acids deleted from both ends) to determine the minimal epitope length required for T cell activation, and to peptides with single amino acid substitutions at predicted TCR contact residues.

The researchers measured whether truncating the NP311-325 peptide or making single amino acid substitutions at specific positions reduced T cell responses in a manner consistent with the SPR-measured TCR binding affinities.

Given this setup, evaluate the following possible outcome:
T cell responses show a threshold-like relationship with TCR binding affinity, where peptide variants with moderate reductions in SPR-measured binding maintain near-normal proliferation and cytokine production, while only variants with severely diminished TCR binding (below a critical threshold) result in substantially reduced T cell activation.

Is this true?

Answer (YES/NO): NO